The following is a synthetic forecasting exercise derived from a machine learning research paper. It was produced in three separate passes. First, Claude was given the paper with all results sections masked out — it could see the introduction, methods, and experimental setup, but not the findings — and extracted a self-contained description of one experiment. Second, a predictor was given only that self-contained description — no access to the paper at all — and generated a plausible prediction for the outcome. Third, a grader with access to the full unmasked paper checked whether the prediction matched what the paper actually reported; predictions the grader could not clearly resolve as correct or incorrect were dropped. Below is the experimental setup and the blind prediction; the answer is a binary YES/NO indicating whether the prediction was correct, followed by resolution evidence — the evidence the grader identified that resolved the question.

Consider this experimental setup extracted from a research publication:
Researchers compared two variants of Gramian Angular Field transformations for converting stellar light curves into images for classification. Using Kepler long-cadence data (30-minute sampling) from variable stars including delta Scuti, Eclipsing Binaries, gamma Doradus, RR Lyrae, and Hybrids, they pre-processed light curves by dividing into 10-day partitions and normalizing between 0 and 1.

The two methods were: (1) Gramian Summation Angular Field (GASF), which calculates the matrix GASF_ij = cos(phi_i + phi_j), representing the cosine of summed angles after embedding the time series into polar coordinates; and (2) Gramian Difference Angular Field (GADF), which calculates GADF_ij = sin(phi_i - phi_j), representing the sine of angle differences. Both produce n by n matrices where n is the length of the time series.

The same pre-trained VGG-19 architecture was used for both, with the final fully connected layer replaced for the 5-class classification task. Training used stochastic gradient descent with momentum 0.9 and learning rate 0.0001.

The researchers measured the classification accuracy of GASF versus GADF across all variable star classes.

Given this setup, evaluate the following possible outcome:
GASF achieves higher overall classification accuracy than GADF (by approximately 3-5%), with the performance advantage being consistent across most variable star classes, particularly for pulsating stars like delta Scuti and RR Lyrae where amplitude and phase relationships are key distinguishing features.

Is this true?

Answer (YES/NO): NO